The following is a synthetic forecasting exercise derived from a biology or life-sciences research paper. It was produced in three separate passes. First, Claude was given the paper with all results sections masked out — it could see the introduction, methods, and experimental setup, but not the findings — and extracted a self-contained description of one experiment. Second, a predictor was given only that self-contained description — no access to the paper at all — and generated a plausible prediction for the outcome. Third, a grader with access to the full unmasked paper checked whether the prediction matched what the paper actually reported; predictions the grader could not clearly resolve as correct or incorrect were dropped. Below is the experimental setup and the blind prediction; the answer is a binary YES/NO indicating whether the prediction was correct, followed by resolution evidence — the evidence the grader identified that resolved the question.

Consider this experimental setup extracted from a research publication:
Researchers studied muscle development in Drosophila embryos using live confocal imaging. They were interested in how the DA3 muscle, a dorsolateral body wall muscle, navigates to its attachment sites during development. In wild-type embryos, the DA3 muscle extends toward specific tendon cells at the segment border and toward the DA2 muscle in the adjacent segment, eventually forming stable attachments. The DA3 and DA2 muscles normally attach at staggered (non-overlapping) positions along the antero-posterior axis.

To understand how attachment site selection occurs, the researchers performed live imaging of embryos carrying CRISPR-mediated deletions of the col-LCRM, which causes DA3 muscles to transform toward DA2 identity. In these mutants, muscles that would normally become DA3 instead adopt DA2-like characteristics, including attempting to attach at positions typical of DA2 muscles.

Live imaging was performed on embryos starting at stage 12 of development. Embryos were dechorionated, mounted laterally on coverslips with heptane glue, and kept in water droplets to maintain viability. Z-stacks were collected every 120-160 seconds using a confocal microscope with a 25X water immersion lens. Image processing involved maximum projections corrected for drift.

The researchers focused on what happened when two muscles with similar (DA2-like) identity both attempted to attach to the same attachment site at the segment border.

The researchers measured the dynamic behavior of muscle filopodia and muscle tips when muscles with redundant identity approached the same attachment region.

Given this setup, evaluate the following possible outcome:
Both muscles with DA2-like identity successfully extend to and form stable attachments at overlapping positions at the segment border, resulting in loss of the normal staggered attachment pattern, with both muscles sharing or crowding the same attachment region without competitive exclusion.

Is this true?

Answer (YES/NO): YES